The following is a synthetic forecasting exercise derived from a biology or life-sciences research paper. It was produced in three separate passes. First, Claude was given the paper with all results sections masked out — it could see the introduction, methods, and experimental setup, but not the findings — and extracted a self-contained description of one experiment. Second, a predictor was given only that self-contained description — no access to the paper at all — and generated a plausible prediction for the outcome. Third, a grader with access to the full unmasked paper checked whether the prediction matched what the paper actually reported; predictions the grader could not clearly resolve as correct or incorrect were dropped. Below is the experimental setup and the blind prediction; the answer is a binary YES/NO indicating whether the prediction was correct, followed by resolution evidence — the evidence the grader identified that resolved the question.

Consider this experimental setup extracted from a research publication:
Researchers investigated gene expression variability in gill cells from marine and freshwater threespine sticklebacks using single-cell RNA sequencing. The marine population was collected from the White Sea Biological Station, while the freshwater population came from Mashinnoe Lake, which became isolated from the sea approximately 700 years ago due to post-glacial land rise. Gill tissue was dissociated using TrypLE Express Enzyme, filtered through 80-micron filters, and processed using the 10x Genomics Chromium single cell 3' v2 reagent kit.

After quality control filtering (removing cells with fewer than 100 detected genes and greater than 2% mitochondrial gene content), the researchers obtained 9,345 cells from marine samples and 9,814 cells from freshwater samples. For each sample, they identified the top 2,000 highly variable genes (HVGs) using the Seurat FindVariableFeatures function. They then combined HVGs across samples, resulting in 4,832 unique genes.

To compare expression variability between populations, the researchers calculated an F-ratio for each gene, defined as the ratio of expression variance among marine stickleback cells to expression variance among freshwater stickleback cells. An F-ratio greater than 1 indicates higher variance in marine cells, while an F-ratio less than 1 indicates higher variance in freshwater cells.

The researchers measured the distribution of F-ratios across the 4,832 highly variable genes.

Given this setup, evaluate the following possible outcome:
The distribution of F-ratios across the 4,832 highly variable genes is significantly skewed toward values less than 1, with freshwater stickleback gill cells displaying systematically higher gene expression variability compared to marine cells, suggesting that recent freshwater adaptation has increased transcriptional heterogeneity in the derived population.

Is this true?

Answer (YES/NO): NO